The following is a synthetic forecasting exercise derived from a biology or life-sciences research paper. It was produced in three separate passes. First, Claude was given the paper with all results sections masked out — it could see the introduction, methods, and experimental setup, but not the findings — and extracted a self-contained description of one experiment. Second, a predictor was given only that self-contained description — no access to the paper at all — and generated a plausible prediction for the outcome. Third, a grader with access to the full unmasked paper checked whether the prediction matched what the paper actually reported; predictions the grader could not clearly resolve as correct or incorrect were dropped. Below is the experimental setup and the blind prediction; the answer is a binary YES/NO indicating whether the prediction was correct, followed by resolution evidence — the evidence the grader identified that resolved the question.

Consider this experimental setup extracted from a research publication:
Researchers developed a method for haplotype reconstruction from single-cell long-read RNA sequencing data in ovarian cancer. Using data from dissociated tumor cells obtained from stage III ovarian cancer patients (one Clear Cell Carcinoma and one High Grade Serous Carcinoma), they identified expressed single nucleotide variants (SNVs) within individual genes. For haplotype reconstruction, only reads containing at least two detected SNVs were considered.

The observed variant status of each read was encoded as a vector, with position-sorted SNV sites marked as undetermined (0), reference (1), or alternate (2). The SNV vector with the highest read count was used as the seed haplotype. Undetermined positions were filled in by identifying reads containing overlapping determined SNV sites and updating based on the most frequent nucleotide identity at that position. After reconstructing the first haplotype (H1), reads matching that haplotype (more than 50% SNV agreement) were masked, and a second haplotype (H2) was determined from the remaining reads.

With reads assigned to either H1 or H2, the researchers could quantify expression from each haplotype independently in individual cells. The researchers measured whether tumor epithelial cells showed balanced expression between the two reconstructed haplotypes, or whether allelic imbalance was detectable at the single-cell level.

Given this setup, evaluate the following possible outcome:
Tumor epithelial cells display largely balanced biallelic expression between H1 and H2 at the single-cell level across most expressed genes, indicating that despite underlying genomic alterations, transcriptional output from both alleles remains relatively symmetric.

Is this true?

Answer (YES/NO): NO